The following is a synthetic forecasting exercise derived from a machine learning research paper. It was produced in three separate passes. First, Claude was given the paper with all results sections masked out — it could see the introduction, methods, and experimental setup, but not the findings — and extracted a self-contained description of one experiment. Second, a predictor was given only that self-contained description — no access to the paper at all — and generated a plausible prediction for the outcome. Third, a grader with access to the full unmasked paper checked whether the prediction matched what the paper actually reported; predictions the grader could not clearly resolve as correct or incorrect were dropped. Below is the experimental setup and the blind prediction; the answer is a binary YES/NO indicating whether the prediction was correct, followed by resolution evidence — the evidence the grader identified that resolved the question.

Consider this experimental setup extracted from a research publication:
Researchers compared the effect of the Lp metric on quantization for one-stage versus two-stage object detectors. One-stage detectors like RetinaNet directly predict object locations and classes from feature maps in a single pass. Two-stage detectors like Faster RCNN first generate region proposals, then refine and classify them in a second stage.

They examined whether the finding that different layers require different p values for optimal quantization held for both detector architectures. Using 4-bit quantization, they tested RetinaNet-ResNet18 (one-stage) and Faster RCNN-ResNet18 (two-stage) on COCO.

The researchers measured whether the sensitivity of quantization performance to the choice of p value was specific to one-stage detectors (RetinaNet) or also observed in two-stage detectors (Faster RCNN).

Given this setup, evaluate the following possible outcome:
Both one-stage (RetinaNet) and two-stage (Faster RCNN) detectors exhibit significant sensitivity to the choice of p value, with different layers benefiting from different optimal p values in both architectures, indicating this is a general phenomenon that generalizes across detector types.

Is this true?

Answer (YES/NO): YES